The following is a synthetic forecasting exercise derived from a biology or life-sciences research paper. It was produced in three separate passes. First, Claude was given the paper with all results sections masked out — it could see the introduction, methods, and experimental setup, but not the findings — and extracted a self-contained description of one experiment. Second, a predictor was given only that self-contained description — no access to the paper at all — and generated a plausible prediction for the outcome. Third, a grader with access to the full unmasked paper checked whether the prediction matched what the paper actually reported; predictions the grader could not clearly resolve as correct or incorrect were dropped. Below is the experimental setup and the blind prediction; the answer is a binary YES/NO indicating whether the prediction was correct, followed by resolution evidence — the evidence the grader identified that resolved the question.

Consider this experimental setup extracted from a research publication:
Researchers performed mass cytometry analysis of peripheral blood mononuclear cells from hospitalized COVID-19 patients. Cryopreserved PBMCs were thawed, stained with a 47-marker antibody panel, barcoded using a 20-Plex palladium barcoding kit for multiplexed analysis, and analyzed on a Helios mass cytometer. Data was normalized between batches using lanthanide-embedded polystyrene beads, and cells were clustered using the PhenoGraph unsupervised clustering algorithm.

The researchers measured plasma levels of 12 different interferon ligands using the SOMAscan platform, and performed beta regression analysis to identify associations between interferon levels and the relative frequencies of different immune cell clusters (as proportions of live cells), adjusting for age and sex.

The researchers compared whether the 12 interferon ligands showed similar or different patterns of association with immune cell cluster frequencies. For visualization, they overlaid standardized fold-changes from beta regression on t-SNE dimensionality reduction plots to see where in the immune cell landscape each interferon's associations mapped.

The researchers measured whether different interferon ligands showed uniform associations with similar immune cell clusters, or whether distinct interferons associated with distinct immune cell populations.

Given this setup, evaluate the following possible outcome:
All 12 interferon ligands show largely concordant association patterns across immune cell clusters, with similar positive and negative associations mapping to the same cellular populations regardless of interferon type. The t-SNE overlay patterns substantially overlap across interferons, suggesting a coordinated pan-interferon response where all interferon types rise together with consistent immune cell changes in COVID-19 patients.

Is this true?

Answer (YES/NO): NO